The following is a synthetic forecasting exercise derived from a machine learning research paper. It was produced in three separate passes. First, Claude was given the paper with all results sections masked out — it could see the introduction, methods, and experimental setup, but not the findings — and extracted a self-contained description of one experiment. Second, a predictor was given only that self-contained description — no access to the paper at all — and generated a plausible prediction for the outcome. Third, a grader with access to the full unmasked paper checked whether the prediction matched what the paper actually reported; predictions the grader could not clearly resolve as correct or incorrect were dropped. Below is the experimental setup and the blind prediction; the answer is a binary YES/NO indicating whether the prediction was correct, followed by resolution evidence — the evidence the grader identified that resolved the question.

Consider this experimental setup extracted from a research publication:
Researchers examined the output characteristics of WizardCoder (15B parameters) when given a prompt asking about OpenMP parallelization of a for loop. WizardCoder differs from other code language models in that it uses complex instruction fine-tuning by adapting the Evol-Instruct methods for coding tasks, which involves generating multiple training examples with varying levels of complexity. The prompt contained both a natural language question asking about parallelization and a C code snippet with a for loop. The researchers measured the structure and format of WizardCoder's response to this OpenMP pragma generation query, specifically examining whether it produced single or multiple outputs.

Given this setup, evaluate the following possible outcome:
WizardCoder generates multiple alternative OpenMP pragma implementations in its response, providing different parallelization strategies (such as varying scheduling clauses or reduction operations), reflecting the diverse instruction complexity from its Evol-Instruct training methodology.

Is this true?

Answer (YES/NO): YES